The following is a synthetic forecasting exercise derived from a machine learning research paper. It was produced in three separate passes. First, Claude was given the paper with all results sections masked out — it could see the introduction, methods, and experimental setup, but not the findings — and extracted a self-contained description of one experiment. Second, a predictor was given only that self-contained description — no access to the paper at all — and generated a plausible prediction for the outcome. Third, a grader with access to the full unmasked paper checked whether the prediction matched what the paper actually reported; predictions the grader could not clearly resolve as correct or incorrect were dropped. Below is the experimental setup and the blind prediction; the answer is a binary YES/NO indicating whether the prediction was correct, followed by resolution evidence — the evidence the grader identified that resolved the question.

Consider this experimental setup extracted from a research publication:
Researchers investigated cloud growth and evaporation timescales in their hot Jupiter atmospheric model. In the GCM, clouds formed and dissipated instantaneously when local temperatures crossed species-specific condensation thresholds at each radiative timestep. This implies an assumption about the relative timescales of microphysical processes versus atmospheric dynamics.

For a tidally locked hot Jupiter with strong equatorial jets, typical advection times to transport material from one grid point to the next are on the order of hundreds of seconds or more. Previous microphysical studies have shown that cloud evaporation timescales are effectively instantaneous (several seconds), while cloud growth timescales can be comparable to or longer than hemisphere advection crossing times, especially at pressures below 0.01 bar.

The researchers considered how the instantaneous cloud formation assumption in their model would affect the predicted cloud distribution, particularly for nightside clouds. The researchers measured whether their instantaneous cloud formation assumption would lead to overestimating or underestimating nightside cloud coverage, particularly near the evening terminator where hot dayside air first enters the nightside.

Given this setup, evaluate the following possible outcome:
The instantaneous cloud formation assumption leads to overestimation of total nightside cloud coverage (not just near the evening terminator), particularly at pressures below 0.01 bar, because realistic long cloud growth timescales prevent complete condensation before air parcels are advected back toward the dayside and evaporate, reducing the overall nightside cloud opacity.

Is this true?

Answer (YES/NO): NO